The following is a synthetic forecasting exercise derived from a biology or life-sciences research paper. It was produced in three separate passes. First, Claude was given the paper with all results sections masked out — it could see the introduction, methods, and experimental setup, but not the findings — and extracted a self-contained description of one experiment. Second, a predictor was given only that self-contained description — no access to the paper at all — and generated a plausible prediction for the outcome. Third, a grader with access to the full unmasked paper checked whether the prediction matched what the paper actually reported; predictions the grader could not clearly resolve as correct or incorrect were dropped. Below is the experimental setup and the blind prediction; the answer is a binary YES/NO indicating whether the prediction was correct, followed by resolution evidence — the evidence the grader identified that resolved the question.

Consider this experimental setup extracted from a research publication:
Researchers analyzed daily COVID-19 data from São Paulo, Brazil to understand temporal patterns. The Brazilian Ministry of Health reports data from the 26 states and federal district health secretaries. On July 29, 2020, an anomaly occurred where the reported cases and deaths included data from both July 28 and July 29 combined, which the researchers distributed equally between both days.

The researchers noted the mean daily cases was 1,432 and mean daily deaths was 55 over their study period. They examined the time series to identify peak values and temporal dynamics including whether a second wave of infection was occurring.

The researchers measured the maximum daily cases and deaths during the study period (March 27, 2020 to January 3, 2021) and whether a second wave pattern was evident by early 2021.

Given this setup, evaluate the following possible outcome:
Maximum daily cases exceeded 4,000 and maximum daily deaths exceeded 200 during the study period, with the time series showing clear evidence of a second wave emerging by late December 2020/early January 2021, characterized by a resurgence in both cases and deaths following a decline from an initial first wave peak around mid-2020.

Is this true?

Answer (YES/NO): NO